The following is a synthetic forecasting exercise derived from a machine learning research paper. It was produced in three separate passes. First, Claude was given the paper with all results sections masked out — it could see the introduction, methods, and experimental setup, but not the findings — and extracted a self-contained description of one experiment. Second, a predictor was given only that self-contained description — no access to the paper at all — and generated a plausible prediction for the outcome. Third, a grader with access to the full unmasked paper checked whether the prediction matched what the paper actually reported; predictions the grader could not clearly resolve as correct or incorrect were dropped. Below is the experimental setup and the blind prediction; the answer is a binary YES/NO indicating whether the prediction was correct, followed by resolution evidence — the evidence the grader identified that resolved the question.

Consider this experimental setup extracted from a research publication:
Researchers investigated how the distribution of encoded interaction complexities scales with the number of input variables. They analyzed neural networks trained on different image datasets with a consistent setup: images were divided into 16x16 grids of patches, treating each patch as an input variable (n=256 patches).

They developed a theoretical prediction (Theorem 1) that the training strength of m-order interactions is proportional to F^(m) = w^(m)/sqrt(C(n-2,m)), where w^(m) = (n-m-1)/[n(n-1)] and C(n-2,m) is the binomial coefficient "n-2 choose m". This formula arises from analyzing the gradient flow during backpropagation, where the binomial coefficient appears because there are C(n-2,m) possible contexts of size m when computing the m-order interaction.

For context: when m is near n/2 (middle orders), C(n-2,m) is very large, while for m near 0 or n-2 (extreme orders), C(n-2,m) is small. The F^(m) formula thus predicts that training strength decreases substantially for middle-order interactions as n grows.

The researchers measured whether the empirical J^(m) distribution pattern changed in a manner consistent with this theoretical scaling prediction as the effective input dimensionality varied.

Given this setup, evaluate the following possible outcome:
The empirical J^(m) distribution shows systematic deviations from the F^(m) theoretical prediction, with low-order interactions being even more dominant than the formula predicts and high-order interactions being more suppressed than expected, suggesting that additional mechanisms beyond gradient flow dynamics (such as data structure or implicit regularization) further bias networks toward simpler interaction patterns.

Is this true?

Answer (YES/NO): NO